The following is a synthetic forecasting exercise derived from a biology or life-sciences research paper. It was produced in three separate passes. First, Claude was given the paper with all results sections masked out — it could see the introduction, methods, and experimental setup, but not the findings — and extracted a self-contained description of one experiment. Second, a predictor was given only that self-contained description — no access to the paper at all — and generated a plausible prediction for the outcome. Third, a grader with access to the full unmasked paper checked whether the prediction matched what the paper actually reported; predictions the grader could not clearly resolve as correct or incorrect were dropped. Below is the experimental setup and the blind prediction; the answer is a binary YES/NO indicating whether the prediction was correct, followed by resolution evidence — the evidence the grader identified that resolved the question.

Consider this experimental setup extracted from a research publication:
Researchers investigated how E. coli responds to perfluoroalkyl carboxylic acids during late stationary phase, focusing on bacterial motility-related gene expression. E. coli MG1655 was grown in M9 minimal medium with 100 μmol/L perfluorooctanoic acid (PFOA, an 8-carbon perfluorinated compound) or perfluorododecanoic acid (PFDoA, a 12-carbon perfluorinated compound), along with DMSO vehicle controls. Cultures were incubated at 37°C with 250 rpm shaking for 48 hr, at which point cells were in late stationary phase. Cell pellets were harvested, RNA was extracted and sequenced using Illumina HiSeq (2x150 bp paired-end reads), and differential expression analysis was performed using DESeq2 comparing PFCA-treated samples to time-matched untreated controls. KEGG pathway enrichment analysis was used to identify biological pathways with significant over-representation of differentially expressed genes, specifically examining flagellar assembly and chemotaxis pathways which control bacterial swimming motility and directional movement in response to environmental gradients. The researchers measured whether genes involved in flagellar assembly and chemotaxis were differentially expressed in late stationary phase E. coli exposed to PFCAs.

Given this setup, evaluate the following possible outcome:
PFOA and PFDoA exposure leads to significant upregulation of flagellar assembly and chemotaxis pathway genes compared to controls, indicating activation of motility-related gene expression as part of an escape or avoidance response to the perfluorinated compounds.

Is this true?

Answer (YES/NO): NO